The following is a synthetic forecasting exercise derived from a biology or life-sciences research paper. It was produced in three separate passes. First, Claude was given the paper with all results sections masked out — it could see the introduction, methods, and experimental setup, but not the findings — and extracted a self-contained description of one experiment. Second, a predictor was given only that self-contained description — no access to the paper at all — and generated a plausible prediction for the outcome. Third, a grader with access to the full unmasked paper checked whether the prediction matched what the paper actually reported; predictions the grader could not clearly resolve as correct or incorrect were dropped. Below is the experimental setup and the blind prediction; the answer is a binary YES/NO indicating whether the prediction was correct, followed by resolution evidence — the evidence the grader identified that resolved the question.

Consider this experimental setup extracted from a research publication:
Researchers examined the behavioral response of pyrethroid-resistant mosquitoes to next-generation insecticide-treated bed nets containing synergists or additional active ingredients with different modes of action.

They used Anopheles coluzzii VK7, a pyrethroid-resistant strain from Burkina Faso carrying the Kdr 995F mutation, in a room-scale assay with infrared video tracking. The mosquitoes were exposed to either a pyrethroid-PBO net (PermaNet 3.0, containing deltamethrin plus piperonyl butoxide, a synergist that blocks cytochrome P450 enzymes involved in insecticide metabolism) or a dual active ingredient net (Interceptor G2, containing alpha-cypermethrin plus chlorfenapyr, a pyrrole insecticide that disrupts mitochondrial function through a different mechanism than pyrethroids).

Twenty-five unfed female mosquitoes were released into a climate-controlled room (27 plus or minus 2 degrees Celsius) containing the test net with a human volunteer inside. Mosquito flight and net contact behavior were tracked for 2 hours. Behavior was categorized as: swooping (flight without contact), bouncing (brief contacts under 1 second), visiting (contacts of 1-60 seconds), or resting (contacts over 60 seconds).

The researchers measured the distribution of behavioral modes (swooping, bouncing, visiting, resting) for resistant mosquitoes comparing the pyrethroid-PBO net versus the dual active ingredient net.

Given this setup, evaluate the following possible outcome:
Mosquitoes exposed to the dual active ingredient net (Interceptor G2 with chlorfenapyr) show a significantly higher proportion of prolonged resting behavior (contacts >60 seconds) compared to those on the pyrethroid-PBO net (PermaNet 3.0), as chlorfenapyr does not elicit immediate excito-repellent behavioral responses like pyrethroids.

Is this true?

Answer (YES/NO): NO